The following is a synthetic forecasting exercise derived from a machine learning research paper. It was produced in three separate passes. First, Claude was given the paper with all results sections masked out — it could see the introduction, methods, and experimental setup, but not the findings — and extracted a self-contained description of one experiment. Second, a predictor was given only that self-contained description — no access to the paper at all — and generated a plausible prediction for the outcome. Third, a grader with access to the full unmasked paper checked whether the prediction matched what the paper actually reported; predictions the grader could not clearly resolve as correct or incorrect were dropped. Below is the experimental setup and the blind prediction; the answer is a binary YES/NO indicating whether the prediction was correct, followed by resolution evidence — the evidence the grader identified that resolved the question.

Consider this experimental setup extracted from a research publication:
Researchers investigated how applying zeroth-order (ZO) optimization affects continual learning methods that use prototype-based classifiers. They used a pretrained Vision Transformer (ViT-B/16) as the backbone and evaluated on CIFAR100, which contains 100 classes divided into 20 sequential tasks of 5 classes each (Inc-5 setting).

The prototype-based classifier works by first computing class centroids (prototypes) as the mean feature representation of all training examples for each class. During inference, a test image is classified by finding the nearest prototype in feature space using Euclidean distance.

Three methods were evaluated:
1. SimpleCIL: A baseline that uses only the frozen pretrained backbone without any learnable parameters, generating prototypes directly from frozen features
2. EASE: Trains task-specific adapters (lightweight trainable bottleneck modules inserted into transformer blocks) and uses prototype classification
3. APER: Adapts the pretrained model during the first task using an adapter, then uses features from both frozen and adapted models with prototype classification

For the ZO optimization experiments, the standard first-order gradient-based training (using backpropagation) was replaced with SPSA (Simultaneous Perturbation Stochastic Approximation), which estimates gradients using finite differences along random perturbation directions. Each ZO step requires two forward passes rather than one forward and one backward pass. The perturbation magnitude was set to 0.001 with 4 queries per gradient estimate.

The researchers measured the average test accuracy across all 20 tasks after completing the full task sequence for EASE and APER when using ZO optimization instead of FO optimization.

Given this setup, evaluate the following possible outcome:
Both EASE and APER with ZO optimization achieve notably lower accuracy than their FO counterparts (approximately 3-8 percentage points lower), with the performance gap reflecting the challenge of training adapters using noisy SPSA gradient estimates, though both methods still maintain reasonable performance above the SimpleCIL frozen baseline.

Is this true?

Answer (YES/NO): NO